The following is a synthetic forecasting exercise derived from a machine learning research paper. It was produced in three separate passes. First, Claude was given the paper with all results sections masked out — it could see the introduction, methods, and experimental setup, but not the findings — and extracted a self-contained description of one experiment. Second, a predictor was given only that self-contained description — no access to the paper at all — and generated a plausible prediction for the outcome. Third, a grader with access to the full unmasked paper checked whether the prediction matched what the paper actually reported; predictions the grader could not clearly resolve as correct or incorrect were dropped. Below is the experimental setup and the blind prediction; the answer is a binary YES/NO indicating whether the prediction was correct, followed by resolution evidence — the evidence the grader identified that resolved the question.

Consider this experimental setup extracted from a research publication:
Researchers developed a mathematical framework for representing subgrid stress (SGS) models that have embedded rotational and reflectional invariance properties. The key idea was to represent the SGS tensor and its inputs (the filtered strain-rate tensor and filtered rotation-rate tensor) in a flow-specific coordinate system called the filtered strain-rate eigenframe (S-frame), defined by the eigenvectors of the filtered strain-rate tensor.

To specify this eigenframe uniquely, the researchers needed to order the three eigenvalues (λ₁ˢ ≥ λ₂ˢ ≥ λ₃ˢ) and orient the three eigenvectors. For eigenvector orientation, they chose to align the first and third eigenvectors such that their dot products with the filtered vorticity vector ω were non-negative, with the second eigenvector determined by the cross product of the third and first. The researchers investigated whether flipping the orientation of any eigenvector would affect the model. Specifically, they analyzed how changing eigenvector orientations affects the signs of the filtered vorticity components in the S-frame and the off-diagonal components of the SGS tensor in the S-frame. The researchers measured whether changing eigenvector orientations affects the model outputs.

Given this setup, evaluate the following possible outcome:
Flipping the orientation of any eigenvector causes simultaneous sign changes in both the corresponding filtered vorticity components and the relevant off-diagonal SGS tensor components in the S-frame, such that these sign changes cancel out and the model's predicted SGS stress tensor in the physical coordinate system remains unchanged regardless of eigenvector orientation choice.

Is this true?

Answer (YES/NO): NO